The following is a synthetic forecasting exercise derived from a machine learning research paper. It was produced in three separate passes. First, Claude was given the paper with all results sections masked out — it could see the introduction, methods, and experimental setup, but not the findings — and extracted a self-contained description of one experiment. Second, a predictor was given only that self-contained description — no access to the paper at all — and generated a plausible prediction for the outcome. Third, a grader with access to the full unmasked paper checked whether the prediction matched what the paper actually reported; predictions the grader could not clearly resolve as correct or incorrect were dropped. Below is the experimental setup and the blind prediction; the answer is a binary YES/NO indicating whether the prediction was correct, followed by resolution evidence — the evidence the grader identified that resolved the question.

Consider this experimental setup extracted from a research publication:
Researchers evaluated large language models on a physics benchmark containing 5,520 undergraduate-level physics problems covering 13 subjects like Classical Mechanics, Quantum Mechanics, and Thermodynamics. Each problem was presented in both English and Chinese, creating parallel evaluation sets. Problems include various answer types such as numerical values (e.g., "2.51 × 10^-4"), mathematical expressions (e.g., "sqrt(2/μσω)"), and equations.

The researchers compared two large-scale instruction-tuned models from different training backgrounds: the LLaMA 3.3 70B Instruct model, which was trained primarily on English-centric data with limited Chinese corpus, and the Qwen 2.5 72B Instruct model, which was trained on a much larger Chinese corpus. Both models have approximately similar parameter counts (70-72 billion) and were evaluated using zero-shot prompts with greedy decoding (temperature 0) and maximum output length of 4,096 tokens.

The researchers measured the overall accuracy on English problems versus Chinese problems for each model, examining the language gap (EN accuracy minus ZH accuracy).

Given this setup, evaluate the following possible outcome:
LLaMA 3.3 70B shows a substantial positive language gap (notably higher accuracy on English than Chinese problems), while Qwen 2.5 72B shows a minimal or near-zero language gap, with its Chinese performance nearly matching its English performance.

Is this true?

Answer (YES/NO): YES